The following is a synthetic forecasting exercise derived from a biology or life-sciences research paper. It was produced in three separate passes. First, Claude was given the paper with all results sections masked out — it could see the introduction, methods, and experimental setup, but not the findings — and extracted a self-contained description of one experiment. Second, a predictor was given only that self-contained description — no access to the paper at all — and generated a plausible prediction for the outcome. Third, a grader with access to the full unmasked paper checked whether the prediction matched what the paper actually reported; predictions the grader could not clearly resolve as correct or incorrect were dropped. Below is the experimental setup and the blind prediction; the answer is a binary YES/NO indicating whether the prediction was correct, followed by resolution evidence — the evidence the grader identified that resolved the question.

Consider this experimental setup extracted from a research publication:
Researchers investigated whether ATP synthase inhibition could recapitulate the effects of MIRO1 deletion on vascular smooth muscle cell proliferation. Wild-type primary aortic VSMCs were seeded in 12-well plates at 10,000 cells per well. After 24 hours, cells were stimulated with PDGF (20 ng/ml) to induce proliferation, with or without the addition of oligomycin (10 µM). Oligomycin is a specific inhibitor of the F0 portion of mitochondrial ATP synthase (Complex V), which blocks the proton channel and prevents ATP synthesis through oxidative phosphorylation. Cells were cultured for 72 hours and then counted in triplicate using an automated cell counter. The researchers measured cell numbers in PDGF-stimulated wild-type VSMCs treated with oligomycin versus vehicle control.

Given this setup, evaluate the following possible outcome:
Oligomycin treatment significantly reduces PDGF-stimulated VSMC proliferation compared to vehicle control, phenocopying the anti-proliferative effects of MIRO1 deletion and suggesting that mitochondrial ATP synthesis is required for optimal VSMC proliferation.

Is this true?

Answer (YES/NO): YES